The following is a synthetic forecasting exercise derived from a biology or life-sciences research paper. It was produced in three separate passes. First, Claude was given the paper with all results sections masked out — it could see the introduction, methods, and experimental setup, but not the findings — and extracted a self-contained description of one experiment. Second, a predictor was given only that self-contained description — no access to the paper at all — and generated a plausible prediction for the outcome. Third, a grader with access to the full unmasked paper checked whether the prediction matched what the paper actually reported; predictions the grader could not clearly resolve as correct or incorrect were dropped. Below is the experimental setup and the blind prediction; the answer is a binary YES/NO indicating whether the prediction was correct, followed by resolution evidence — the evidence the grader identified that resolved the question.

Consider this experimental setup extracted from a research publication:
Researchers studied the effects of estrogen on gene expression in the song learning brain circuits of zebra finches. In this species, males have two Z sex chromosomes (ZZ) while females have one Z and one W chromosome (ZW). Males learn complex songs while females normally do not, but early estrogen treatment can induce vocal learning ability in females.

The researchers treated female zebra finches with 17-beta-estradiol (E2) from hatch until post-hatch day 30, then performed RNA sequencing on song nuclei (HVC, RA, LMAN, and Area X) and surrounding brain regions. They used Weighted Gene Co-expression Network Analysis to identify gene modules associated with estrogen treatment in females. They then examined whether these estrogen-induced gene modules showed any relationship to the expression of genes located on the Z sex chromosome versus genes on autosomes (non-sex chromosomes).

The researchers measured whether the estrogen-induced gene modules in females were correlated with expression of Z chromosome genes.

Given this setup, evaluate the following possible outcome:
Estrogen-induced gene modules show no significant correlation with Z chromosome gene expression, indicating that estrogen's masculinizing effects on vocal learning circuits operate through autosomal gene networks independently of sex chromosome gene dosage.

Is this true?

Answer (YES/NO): NO